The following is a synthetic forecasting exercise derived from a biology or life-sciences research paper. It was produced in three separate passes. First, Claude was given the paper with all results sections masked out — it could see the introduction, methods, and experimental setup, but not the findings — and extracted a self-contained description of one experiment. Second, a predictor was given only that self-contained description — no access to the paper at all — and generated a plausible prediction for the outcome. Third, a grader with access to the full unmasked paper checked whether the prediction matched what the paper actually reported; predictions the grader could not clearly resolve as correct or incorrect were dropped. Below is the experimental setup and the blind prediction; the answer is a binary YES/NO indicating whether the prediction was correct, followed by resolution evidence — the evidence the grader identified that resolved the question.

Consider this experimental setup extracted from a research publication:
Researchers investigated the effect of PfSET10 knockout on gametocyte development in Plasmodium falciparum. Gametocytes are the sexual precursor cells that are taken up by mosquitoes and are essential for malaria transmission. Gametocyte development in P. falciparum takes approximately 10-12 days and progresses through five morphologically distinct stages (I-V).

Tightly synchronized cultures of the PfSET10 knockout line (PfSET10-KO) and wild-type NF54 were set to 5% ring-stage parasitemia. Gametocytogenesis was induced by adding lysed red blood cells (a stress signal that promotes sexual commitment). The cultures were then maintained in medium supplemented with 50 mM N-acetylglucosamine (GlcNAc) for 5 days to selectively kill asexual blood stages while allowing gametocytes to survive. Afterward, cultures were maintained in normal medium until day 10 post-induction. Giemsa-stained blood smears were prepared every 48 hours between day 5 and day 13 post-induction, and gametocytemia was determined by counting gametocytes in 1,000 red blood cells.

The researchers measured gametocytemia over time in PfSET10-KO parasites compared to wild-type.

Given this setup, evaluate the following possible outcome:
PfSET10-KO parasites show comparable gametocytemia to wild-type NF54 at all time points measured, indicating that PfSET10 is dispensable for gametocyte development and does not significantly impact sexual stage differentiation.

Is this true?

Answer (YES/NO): YES